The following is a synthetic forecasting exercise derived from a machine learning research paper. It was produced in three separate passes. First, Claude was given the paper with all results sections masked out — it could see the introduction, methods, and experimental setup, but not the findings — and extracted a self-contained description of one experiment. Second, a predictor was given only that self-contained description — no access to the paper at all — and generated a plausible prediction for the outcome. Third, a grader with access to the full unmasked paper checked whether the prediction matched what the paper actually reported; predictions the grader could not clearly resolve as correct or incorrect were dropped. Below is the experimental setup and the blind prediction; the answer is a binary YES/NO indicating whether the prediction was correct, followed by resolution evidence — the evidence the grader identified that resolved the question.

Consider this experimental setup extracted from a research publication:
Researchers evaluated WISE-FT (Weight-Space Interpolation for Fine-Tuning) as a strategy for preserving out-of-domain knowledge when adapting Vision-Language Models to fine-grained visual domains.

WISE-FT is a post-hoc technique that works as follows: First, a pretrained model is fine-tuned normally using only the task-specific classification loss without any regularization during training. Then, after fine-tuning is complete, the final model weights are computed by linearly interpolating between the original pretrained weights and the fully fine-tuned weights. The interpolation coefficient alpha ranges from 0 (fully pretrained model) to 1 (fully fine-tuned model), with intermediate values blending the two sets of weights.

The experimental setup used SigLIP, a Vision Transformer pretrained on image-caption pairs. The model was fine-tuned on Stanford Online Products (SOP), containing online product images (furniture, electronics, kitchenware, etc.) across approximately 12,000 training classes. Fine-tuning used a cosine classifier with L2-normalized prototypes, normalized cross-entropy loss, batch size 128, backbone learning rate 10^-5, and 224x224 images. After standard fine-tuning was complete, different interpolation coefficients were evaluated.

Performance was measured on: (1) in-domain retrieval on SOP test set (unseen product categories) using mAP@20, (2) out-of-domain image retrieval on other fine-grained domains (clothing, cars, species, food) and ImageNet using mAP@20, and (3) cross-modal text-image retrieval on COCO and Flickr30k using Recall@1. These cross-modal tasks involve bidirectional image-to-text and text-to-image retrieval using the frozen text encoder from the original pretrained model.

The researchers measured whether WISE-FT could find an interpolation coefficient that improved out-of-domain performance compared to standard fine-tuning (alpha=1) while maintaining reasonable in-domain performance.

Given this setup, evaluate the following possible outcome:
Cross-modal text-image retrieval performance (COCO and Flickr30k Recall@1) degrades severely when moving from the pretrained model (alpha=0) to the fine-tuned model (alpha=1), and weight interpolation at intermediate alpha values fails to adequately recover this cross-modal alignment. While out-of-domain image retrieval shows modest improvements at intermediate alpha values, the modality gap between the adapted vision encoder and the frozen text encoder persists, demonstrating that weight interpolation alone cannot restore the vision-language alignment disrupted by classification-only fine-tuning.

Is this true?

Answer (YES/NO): NO